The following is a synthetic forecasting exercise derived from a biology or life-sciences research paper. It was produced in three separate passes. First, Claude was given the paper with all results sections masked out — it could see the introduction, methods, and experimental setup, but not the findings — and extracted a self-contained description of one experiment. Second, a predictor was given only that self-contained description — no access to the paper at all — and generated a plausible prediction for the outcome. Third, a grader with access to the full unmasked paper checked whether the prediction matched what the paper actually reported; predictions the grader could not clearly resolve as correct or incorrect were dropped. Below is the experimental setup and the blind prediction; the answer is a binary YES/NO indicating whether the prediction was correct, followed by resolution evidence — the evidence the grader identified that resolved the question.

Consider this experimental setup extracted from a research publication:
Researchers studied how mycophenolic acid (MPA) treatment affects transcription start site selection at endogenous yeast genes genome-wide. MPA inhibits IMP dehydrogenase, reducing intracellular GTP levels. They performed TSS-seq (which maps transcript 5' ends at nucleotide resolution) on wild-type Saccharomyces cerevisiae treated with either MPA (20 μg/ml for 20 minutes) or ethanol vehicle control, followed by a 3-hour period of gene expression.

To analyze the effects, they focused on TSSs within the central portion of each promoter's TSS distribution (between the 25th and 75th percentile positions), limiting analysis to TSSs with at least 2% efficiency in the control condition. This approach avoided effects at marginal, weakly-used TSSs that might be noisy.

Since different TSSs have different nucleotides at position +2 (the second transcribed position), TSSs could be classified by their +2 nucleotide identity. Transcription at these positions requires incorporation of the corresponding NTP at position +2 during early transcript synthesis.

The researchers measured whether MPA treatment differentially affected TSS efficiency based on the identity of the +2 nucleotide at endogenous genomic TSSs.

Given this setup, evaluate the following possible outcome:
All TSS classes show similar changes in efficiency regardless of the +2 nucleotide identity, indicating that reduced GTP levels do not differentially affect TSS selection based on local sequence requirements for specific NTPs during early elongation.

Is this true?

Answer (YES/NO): NO